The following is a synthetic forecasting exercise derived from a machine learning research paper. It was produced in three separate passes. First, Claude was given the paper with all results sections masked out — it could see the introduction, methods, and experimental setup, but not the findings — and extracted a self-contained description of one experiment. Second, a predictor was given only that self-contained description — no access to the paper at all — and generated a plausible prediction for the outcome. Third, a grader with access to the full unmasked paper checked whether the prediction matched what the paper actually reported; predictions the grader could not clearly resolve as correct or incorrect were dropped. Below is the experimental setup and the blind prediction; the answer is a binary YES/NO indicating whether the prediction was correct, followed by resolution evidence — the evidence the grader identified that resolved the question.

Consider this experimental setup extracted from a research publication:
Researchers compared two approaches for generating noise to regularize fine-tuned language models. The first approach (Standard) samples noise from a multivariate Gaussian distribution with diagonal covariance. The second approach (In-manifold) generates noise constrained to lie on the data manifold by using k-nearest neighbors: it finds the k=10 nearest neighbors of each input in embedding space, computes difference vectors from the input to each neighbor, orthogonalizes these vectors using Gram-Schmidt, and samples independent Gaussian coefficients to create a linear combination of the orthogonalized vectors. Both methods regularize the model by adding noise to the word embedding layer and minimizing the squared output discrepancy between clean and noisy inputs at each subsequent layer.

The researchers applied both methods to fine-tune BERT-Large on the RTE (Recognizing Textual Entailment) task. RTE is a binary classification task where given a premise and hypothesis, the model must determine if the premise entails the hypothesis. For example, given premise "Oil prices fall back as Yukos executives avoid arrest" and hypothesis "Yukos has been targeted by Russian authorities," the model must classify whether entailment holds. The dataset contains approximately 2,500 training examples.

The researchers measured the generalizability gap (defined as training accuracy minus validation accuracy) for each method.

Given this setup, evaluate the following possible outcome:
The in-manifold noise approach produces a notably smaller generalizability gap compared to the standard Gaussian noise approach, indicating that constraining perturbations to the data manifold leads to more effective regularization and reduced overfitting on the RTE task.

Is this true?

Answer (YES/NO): YES